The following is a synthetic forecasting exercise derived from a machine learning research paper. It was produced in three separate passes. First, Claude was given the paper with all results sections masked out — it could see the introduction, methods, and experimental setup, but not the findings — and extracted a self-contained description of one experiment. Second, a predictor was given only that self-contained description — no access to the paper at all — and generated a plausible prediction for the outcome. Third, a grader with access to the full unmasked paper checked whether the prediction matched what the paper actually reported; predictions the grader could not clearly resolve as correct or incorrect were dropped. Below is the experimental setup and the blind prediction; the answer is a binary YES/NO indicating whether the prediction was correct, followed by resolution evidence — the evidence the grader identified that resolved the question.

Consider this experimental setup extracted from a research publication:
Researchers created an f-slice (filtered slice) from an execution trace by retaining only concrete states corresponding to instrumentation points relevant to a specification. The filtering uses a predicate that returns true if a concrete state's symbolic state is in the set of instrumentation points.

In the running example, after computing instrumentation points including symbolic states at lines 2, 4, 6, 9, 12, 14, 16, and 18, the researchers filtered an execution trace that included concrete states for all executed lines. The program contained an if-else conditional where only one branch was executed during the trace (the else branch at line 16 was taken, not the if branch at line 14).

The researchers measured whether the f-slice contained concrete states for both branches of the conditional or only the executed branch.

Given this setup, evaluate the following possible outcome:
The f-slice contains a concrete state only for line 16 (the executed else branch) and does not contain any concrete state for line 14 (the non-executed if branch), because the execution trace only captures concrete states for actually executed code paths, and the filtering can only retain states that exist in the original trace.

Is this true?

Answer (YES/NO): YES